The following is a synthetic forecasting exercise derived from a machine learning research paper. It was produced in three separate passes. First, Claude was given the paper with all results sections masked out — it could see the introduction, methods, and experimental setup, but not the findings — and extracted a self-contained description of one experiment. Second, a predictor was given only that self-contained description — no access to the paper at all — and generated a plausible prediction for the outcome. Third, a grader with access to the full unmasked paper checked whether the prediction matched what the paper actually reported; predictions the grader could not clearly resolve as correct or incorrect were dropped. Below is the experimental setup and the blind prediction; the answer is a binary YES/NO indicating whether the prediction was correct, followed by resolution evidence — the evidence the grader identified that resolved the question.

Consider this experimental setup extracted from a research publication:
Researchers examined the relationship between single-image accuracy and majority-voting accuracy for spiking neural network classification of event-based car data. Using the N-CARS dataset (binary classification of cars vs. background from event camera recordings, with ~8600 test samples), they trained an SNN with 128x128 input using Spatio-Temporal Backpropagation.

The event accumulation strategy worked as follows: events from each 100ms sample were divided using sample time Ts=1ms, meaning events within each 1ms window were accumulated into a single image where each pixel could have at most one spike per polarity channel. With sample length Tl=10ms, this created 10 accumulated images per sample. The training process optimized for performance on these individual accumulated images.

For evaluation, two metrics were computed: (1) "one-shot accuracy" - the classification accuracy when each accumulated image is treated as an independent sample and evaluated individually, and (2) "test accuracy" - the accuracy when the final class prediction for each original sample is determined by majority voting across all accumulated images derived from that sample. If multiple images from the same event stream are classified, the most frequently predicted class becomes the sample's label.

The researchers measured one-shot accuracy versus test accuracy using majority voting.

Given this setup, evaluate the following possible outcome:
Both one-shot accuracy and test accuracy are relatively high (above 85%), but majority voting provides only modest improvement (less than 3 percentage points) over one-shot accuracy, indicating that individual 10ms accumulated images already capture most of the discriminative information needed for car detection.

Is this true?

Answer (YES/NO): NO